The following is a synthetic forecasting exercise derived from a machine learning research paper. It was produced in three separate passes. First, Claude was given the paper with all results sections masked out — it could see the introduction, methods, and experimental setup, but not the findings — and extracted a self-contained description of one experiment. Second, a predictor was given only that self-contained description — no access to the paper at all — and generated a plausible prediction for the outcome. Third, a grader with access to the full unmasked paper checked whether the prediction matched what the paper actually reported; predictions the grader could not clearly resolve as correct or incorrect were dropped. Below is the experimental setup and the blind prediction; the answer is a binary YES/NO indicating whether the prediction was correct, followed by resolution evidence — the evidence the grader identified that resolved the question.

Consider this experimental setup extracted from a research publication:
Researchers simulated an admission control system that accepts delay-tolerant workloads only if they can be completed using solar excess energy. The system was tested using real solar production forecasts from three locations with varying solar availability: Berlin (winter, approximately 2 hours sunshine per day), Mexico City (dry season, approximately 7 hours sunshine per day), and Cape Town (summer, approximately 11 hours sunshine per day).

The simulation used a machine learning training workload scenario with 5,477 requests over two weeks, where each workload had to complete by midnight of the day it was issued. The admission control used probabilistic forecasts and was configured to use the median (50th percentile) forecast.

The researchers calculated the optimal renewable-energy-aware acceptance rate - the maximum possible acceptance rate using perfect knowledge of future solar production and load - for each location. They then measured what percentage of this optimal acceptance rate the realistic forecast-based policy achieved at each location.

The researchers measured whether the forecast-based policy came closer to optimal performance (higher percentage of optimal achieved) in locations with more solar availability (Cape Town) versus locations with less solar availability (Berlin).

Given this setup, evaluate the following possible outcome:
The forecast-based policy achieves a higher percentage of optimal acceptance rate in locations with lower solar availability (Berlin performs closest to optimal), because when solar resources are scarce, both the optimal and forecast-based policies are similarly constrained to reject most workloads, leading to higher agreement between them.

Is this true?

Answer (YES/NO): NO